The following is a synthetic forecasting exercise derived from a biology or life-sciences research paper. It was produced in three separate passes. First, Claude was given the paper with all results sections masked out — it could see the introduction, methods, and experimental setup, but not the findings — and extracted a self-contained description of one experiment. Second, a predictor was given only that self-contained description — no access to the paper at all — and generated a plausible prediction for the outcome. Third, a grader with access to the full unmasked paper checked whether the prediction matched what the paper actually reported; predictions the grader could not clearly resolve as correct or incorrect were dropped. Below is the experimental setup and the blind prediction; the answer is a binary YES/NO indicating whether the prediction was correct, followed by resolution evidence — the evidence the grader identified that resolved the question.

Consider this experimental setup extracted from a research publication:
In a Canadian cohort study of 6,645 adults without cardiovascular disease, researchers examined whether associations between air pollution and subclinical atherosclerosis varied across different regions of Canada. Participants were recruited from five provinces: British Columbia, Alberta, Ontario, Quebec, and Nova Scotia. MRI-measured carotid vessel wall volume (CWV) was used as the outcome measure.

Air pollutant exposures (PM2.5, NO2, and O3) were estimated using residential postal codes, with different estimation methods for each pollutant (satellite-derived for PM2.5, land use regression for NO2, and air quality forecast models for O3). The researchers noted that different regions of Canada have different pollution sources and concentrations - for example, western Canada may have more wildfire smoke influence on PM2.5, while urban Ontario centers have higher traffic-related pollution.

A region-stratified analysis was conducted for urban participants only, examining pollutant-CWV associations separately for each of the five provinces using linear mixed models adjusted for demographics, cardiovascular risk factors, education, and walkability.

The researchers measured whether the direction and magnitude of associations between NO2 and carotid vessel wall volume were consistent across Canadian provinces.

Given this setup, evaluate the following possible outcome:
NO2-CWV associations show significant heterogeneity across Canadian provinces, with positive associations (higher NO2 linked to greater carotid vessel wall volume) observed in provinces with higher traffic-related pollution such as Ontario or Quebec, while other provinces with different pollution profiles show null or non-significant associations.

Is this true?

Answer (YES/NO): NO